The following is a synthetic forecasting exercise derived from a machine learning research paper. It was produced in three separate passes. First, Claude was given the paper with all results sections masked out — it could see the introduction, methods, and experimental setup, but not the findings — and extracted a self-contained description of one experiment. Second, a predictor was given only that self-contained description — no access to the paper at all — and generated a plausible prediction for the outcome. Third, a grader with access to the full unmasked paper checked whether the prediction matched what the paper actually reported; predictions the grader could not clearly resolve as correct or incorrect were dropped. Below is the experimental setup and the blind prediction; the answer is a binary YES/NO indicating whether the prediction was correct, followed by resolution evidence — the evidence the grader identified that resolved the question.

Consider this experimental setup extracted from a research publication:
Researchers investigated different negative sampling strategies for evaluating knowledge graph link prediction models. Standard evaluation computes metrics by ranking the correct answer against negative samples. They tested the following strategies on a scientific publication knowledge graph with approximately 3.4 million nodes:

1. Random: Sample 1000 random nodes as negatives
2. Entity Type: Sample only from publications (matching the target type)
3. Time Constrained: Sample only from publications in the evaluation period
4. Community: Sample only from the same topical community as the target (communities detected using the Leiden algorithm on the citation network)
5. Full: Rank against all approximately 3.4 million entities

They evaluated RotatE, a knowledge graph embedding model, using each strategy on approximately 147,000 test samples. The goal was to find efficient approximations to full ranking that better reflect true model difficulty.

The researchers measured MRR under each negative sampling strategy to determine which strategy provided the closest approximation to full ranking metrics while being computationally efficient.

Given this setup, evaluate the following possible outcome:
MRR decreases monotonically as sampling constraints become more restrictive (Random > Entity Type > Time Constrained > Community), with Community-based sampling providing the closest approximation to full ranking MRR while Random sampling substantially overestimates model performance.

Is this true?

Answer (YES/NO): NO